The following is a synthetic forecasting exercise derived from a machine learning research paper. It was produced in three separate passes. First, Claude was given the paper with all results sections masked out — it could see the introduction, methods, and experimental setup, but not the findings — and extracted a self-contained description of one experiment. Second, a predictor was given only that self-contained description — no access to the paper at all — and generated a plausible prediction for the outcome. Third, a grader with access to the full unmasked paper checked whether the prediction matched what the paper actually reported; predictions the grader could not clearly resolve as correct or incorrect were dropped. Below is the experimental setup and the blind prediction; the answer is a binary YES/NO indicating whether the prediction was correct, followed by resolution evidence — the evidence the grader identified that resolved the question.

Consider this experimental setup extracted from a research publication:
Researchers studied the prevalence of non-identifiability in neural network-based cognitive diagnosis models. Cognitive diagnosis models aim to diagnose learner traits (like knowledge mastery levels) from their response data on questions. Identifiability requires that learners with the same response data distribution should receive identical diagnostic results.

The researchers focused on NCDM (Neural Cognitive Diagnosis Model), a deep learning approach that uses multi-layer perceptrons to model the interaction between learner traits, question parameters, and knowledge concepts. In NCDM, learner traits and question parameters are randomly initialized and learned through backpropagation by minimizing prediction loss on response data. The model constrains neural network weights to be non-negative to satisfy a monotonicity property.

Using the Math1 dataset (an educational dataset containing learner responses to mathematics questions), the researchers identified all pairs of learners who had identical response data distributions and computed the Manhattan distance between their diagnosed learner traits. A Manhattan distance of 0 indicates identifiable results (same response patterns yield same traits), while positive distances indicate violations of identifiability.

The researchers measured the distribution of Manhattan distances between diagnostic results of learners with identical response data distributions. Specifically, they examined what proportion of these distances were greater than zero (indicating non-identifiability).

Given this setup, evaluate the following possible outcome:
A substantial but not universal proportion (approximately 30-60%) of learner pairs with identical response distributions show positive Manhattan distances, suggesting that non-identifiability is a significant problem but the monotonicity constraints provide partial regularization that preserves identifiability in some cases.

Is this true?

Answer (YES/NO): YES